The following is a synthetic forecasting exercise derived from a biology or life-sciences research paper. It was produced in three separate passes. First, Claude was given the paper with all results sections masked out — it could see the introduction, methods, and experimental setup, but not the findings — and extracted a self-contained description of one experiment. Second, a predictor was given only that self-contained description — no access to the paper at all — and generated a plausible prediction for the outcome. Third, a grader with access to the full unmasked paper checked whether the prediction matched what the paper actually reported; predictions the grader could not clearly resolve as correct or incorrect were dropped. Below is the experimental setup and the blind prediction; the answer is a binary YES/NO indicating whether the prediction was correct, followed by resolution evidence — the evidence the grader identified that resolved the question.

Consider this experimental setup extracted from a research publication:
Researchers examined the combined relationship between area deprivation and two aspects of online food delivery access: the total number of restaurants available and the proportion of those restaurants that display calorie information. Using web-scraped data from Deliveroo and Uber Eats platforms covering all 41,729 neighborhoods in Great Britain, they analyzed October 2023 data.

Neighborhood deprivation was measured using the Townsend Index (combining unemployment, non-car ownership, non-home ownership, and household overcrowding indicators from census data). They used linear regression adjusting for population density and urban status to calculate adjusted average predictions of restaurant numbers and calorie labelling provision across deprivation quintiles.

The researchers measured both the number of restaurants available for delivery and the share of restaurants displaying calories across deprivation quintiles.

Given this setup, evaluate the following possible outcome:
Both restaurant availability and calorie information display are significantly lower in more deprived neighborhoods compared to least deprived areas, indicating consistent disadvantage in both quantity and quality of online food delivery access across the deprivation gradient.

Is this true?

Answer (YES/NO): NO